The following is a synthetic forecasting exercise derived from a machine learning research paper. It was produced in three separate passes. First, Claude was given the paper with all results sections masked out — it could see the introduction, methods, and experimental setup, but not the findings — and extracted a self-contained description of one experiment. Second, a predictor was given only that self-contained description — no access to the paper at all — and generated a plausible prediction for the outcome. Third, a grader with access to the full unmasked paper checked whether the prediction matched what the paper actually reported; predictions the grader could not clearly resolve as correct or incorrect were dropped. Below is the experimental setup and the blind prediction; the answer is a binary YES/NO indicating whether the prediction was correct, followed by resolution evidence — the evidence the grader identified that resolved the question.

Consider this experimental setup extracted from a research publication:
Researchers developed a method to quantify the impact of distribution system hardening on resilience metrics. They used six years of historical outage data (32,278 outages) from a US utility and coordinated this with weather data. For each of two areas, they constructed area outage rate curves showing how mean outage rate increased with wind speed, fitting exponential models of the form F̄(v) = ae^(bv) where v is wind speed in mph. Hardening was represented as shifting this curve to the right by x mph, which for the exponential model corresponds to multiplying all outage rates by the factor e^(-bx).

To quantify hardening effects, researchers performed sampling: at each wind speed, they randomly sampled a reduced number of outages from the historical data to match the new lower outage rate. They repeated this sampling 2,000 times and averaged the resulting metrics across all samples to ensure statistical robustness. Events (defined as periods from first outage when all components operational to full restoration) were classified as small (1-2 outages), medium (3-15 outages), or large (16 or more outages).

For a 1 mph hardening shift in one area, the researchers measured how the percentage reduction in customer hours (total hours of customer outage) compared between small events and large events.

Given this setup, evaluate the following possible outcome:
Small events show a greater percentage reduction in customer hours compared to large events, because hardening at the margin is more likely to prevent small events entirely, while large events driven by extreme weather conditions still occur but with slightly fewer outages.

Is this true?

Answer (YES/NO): NO